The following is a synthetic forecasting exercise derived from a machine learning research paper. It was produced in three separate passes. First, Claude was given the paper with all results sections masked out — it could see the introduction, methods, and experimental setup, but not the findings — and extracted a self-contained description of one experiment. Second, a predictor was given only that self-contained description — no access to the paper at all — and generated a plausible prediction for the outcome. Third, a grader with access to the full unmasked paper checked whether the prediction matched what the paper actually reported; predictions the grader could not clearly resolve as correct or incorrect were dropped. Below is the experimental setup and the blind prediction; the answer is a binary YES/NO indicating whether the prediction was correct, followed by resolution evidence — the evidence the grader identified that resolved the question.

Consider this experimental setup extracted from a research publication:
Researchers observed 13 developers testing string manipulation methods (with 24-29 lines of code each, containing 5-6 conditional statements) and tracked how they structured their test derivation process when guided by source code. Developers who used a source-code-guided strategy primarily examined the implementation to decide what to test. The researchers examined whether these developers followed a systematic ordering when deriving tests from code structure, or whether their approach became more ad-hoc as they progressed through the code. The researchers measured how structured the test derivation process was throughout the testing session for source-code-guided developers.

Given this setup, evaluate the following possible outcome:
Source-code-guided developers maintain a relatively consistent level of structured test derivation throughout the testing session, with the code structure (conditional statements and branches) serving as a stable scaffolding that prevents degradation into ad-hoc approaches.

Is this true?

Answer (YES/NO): NO